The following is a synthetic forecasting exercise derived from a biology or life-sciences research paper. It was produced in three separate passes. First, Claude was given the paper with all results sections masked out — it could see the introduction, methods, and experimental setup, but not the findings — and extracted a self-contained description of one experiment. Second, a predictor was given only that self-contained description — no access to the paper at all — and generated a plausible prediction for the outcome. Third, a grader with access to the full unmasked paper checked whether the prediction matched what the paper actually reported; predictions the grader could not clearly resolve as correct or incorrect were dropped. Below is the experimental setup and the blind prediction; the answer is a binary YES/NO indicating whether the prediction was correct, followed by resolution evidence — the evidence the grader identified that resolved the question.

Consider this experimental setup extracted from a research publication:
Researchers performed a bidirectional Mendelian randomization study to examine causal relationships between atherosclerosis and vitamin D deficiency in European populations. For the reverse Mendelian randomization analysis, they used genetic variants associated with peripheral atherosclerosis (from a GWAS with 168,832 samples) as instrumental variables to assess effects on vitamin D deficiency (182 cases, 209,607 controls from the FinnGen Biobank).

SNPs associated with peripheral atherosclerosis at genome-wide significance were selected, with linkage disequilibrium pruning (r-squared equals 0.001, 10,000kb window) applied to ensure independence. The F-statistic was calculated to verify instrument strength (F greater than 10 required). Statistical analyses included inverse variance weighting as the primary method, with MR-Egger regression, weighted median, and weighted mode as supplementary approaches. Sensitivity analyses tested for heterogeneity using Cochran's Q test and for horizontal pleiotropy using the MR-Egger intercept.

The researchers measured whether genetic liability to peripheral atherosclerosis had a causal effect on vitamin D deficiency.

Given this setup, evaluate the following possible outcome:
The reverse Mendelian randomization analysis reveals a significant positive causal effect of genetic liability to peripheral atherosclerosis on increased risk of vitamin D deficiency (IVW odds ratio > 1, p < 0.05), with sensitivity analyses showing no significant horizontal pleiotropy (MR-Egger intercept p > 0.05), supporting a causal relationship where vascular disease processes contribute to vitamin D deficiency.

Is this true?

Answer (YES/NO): YES